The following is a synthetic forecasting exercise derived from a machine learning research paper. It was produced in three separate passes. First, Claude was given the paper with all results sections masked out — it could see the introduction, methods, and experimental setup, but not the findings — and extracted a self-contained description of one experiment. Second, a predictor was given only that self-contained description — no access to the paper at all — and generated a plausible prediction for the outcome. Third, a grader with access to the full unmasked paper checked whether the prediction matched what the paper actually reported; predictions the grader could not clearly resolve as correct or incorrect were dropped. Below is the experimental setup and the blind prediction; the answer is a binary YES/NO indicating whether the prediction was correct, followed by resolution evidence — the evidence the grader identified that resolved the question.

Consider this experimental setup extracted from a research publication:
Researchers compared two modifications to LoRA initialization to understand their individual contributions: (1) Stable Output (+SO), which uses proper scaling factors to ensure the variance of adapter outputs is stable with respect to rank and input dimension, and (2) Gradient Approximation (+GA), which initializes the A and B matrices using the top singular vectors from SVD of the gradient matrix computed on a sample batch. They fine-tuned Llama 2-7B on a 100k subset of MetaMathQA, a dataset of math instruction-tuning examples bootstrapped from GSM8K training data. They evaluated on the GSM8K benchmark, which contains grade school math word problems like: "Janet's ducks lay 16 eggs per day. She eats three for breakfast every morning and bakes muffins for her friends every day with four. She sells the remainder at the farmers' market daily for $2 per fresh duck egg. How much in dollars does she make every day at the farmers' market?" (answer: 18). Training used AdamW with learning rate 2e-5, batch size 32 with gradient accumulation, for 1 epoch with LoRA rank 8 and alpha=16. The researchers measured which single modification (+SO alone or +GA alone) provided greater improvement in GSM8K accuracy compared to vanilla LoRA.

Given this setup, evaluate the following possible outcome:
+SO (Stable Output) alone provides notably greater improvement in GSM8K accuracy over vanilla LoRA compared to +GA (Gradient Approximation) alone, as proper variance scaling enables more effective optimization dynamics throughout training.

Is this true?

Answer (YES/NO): NO